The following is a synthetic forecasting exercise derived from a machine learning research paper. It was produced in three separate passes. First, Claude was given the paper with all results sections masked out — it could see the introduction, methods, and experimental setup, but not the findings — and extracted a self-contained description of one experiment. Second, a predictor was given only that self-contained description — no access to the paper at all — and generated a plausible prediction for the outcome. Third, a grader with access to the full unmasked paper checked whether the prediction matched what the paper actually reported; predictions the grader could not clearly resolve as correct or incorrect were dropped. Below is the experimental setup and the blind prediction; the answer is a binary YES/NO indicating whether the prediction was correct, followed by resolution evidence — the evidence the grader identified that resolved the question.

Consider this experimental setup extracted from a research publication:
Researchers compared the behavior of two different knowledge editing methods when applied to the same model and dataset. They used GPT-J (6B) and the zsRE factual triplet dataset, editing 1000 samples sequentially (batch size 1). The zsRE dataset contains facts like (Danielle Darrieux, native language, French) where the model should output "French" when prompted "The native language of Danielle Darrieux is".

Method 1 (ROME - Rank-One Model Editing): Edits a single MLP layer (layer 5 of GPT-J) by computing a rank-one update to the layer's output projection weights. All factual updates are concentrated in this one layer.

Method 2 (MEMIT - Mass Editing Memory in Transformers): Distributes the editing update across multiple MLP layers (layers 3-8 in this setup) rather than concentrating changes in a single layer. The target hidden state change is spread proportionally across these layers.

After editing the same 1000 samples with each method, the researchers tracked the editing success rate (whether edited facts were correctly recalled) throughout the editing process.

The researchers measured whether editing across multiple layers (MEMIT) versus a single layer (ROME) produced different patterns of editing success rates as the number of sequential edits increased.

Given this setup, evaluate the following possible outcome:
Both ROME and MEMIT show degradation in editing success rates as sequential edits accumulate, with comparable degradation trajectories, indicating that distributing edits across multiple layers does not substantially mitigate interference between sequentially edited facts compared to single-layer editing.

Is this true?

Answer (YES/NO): NO